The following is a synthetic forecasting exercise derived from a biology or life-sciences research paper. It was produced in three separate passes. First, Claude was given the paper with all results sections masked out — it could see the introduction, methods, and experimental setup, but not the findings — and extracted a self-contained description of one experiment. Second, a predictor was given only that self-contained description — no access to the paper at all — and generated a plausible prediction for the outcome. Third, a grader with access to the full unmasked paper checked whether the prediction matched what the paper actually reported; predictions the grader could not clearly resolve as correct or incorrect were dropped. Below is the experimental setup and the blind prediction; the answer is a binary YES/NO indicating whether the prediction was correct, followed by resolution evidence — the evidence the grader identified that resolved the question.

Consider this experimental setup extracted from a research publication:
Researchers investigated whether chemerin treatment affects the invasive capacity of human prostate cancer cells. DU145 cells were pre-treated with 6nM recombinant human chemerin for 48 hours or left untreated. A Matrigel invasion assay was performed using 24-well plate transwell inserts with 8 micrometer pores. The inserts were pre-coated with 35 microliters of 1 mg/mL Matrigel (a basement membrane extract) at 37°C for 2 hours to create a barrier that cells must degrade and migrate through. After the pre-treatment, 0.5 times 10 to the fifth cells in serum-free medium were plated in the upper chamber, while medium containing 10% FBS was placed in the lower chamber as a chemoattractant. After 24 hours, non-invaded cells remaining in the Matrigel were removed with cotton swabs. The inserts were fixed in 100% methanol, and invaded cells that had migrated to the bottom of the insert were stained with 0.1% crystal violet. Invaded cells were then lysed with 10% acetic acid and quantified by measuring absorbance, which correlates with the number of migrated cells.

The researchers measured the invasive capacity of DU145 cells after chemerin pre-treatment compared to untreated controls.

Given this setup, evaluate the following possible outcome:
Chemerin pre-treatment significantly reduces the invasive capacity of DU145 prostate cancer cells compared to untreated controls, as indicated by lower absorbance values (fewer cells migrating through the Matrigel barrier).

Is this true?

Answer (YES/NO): YES